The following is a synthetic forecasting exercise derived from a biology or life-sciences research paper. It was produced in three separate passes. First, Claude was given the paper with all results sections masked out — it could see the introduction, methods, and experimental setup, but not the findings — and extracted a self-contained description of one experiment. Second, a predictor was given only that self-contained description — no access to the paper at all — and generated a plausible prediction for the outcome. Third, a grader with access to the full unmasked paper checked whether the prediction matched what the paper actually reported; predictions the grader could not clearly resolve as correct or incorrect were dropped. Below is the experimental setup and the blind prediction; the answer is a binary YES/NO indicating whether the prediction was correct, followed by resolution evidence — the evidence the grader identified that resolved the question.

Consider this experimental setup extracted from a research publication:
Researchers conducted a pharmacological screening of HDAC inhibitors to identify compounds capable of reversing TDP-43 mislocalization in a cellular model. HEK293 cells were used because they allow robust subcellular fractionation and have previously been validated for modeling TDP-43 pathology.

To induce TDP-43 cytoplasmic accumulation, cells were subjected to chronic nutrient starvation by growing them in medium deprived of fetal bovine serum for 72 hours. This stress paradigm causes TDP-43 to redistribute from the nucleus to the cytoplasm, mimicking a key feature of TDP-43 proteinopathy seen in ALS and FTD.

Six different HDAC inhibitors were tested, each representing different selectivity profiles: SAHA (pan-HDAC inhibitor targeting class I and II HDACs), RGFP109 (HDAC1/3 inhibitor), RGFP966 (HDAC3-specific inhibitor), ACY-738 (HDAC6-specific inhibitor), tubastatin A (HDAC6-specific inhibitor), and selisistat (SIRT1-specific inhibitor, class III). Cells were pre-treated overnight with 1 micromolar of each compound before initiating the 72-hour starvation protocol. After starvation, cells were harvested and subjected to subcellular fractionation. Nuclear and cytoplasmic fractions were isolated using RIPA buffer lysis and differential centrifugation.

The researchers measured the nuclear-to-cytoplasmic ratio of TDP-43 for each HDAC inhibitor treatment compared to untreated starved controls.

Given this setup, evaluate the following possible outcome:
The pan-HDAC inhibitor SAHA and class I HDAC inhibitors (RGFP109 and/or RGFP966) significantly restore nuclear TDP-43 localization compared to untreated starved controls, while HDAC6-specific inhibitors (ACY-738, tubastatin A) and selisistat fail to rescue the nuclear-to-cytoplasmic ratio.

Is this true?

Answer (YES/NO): NO